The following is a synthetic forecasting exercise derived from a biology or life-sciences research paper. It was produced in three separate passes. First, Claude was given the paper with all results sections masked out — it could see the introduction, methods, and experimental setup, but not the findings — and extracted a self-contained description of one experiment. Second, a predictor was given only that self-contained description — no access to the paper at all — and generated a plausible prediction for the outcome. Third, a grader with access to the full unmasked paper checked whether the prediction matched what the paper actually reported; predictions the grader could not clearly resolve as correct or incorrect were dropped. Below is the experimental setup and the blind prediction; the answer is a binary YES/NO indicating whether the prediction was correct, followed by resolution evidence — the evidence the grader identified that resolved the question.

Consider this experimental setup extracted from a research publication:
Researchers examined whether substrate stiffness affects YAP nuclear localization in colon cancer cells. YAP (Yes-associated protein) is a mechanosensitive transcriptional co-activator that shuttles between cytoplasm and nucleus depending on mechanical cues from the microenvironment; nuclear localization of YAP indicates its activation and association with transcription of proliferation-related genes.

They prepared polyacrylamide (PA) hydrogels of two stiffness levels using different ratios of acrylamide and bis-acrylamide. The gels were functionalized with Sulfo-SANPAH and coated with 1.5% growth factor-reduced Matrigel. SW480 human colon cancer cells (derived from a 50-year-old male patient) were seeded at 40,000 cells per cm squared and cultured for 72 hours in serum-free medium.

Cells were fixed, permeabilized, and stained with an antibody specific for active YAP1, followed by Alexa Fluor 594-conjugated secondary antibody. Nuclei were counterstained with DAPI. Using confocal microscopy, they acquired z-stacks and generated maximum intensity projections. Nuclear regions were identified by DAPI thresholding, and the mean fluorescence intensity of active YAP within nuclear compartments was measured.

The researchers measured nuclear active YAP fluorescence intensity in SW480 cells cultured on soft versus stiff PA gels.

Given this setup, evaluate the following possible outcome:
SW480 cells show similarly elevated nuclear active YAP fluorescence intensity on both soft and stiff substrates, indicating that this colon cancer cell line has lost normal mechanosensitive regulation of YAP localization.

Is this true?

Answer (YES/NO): NO